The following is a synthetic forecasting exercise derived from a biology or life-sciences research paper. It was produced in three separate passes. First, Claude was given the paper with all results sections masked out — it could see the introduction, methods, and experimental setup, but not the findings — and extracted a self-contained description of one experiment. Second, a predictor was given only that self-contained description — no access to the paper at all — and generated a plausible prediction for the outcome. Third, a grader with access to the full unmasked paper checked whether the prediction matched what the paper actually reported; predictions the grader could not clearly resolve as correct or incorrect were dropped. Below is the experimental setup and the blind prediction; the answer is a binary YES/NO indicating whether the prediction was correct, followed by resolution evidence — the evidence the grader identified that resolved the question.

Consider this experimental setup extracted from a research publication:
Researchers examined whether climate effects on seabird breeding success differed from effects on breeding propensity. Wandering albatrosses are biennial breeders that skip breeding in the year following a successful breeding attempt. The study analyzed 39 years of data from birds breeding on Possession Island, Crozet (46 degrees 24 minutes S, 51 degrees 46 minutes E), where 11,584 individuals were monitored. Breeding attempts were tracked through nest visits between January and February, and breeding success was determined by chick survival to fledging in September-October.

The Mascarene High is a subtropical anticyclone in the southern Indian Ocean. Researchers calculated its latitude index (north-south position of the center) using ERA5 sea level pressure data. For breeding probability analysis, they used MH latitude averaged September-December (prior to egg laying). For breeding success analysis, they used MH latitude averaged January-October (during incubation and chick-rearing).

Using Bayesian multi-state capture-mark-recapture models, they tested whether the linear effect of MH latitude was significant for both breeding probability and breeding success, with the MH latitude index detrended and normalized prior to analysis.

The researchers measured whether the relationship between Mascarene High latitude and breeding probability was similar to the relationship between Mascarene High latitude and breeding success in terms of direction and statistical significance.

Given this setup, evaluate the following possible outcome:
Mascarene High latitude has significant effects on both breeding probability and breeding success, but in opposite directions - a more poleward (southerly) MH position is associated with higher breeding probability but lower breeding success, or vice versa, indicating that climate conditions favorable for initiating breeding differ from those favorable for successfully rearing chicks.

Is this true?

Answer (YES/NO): NO